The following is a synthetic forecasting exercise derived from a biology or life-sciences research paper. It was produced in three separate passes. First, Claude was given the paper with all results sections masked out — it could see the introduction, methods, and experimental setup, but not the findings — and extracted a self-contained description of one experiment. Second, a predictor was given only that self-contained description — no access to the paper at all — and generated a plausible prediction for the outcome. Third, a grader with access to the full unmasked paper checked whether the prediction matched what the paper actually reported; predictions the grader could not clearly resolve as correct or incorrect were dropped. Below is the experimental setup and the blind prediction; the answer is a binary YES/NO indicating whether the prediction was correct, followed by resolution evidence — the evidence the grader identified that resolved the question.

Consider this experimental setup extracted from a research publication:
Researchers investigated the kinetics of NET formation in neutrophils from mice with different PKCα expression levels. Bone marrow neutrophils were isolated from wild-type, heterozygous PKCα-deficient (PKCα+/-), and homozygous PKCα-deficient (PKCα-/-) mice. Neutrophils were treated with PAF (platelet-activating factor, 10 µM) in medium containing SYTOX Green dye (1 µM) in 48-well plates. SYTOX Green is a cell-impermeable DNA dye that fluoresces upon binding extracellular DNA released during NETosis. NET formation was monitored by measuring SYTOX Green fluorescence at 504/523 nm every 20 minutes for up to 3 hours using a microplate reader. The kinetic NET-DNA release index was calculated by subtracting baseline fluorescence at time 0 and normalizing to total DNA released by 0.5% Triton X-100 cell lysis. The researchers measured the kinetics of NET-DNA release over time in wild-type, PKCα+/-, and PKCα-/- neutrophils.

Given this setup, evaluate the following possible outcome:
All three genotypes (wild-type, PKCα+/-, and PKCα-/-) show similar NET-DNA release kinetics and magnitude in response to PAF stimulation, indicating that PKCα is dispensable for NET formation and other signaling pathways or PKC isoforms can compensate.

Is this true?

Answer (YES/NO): NO